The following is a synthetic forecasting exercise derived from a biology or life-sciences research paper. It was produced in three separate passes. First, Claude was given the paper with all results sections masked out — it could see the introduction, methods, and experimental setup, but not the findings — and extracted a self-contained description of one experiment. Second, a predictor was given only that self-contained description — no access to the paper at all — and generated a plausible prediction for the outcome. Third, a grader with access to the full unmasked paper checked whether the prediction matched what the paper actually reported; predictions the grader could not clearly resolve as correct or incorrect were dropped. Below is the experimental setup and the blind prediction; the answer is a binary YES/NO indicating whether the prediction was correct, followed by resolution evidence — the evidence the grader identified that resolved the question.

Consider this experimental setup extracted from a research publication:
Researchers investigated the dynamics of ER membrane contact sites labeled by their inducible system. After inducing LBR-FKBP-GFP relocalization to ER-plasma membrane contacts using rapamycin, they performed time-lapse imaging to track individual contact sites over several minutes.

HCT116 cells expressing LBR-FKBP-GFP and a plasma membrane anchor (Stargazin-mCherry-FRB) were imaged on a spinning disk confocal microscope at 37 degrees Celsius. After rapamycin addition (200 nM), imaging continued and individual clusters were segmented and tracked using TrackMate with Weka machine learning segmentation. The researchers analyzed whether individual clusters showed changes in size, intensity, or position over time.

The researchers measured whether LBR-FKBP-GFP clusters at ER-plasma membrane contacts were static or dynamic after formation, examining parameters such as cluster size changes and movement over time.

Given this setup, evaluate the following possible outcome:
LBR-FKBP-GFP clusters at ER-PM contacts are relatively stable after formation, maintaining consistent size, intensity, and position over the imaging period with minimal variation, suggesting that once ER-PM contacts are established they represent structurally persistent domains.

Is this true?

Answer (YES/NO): YES